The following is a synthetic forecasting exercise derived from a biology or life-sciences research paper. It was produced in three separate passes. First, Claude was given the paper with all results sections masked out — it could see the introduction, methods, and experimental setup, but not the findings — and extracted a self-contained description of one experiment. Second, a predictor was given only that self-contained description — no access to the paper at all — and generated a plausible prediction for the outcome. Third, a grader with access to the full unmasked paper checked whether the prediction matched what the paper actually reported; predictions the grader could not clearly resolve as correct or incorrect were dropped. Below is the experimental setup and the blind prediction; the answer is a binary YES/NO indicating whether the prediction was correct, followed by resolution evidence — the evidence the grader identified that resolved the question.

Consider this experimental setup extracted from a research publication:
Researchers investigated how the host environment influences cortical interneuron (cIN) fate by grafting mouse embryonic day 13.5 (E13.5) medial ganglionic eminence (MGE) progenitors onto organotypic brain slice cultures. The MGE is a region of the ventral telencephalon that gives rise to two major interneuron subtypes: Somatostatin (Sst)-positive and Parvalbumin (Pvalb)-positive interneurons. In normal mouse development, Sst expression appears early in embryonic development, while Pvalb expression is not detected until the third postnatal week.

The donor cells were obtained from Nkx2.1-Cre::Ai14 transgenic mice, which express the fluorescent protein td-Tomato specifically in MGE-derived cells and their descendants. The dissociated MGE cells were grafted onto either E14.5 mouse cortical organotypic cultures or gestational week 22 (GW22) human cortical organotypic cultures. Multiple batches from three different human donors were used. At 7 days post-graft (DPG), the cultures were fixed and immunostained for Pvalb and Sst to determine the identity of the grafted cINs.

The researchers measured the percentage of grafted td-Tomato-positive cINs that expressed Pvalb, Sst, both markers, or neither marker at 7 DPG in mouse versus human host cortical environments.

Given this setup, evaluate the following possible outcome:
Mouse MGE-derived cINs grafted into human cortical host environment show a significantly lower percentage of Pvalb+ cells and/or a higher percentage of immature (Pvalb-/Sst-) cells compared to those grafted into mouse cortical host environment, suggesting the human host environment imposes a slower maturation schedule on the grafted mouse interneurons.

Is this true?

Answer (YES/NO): NO